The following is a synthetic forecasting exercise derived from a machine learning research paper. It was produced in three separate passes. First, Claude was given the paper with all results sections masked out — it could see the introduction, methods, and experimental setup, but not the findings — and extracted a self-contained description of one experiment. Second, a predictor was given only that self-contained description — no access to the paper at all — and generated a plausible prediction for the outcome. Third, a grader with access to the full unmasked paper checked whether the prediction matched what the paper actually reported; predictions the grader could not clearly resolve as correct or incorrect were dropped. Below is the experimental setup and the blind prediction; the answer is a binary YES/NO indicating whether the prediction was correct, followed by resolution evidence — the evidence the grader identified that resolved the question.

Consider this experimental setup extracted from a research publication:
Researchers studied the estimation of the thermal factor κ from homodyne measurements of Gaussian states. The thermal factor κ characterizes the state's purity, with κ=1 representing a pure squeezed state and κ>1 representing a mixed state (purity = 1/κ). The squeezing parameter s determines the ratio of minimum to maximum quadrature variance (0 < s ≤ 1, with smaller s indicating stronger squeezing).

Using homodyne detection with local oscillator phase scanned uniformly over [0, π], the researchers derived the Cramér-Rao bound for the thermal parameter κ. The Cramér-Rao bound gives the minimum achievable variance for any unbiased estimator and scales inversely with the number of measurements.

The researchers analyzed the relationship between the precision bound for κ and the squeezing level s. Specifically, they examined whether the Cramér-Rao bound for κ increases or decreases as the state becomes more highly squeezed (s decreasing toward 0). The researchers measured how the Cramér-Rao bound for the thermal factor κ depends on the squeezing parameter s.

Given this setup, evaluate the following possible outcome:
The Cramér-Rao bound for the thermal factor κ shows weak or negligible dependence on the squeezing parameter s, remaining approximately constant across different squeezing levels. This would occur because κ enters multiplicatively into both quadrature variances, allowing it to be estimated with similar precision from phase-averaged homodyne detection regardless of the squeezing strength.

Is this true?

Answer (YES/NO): NO